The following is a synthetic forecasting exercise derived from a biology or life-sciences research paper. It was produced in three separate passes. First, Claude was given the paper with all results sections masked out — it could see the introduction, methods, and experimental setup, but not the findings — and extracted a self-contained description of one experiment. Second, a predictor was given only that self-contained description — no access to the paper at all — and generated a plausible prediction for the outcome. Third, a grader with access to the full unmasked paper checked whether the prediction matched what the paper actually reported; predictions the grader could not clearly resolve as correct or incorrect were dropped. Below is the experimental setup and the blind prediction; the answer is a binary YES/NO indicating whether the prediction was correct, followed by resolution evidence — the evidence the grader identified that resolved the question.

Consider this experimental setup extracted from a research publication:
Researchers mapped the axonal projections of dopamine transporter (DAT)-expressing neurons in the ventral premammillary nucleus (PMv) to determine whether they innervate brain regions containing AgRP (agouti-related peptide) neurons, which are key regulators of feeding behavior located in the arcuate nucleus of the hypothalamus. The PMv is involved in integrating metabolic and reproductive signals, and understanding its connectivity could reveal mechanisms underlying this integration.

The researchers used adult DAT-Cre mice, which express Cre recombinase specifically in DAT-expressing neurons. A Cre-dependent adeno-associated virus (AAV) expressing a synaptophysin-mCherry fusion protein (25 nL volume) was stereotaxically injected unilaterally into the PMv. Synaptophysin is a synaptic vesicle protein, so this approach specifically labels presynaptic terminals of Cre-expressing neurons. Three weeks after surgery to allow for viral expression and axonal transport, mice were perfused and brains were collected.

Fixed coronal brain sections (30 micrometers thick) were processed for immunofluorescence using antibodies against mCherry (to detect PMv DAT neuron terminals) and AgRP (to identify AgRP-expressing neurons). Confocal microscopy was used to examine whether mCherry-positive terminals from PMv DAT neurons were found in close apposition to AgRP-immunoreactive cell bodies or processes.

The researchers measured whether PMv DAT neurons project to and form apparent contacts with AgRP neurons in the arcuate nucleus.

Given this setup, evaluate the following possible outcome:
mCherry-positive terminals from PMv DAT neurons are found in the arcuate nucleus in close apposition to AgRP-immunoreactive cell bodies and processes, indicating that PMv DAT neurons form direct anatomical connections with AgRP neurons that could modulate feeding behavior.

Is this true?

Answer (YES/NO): NO